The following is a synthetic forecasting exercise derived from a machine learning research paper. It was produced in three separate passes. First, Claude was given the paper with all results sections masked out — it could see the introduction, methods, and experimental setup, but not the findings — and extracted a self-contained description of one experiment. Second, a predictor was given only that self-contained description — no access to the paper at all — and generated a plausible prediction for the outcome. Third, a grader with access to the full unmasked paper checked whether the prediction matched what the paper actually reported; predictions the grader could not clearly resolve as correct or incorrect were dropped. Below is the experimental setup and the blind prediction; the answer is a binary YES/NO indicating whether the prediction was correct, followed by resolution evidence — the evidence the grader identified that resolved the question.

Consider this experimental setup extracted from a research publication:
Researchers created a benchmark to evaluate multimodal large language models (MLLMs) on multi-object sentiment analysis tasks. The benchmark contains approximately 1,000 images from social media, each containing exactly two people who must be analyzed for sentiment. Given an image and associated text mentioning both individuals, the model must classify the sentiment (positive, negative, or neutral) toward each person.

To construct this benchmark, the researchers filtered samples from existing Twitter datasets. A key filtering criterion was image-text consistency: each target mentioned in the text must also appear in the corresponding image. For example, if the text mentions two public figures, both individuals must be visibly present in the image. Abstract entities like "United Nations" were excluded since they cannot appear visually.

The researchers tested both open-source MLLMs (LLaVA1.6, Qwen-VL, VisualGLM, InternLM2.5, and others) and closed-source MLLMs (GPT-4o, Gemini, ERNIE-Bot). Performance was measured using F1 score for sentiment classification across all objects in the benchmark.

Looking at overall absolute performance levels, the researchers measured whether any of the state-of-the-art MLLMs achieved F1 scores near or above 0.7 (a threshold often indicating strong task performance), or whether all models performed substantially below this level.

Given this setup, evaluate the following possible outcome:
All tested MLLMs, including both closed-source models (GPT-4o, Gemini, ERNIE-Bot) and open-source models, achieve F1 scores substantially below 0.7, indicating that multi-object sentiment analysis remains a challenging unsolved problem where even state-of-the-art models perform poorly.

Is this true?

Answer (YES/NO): NO